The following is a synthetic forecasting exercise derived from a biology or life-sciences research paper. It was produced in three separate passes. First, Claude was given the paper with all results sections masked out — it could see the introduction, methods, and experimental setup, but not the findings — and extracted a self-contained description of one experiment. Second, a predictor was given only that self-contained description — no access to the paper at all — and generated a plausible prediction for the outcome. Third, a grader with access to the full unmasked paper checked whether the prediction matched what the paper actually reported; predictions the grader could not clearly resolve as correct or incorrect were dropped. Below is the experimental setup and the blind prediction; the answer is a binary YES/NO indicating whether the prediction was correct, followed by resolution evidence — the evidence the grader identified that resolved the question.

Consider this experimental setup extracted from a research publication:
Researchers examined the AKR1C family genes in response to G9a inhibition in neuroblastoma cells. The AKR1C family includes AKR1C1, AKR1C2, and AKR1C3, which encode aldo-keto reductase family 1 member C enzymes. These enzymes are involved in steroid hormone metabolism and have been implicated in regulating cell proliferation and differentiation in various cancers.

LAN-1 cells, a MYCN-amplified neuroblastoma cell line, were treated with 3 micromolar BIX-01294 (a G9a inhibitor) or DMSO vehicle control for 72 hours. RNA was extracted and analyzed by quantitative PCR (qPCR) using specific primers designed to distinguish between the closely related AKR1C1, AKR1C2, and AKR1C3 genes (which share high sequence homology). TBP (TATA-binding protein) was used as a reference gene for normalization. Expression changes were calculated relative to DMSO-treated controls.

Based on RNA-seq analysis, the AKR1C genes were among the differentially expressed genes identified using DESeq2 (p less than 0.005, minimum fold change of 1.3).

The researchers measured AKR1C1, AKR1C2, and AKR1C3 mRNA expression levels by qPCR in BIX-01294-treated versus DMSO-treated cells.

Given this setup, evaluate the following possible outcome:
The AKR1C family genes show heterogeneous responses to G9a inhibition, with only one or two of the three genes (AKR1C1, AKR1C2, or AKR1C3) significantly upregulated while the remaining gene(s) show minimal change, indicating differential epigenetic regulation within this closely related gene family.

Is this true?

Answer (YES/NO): NO